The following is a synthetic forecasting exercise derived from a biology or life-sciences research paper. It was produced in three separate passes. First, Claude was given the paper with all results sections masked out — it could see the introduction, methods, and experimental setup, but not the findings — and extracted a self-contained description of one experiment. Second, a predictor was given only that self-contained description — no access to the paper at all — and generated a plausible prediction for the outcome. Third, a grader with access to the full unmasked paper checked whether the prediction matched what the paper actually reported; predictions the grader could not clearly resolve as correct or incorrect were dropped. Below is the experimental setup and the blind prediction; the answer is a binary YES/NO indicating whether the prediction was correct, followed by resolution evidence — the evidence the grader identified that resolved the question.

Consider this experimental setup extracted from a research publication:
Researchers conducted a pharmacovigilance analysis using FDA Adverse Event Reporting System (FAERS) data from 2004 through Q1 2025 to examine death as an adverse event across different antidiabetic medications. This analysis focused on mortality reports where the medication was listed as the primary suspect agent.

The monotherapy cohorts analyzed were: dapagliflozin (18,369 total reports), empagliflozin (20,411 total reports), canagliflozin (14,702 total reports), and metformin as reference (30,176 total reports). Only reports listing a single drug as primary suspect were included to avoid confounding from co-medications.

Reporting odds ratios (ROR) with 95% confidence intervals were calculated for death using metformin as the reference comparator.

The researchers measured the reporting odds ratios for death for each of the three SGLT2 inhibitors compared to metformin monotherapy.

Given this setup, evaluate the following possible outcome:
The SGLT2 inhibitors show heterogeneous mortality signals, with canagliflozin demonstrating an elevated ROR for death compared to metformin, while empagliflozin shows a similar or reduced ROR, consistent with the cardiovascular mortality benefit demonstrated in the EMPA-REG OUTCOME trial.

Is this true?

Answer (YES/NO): NO